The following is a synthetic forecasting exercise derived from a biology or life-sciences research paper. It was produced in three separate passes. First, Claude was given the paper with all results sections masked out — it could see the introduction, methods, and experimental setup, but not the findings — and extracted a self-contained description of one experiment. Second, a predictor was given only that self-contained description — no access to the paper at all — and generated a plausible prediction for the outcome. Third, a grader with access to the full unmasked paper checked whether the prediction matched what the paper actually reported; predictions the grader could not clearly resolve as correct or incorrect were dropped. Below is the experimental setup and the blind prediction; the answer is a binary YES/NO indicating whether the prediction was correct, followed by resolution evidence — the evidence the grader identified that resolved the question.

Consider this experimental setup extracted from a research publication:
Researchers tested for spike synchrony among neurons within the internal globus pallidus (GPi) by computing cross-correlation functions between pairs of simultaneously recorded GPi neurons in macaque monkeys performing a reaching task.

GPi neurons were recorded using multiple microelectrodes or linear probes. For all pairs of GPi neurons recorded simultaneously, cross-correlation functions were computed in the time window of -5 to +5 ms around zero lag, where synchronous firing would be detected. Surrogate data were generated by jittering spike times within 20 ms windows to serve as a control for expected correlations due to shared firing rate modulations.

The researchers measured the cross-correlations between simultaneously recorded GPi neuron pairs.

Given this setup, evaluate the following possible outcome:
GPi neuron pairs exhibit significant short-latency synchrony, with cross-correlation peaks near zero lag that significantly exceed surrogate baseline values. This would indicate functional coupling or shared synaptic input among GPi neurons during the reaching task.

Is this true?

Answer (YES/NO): NO